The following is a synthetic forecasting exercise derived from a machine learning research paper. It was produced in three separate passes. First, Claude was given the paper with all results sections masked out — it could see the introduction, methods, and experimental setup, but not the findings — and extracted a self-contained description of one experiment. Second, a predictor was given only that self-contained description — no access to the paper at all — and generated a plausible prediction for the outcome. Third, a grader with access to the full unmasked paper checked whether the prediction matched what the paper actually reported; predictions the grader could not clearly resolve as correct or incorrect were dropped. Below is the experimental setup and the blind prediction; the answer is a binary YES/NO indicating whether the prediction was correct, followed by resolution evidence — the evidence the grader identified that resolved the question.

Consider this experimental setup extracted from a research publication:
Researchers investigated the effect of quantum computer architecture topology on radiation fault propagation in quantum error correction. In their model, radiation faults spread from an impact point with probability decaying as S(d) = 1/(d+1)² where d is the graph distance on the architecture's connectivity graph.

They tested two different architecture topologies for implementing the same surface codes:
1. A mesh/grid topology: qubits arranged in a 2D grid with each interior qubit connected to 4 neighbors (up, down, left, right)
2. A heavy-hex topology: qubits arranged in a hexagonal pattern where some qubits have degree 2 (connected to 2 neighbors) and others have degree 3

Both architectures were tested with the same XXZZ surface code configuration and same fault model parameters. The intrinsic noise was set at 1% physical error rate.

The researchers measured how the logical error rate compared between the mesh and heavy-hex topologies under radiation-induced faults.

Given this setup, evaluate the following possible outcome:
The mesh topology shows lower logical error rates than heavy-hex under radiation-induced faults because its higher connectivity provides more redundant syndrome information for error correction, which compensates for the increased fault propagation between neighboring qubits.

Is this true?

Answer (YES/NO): NO